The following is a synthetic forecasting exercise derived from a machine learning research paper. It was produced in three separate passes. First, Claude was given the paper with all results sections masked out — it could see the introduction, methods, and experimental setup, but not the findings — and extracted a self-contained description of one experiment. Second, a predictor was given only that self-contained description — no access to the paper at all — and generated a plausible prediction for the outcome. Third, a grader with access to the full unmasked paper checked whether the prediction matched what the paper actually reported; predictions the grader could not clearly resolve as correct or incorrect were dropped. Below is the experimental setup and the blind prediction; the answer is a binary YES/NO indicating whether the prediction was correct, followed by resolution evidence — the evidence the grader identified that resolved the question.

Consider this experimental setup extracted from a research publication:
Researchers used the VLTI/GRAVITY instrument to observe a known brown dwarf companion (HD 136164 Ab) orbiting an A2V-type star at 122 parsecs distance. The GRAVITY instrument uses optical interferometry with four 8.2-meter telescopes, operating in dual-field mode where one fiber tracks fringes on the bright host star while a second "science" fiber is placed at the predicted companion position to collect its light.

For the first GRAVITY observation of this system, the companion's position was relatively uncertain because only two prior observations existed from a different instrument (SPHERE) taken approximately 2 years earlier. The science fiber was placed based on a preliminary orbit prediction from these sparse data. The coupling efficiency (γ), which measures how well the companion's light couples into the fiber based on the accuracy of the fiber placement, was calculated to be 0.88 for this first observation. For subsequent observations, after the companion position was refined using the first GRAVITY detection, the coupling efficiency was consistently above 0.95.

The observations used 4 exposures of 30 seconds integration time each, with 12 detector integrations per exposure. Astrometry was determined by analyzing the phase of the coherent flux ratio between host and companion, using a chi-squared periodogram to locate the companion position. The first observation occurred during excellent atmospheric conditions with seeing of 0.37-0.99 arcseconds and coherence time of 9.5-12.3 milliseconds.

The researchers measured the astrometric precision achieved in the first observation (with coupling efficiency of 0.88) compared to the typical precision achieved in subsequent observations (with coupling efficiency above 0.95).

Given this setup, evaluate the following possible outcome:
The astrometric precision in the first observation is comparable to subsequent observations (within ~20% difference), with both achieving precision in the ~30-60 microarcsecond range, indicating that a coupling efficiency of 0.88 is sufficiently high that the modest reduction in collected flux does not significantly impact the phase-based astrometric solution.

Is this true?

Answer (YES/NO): NO